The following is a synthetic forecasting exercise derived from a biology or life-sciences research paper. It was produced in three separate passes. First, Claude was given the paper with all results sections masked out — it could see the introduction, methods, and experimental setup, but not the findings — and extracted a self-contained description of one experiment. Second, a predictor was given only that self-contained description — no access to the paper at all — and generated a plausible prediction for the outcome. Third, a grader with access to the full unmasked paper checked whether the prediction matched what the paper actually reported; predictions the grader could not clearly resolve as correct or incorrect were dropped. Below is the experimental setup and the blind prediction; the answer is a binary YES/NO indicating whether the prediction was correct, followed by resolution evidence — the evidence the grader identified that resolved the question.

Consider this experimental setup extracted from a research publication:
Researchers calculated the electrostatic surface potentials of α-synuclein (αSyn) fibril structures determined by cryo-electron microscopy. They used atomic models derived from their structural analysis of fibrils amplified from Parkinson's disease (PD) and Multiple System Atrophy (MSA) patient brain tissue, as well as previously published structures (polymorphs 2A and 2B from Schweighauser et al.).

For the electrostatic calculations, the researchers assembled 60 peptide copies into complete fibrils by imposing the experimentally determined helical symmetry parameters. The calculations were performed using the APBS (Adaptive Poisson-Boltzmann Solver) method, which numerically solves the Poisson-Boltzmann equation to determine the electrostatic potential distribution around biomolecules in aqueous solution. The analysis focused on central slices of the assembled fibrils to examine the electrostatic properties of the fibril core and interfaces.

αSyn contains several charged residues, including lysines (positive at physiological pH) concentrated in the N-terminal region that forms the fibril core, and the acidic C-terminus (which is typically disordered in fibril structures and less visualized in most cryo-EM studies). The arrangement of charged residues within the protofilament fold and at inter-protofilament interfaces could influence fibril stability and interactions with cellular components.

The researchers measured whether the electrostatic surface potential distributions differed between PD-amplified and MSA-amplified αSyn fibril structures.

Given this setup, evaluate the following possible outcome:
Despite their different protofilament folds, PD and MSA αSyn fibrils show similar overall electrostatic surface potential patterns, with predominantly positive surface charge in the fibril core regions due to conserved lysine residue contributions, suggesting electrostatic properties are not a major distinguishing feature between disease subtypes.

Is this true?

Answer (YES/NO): NO